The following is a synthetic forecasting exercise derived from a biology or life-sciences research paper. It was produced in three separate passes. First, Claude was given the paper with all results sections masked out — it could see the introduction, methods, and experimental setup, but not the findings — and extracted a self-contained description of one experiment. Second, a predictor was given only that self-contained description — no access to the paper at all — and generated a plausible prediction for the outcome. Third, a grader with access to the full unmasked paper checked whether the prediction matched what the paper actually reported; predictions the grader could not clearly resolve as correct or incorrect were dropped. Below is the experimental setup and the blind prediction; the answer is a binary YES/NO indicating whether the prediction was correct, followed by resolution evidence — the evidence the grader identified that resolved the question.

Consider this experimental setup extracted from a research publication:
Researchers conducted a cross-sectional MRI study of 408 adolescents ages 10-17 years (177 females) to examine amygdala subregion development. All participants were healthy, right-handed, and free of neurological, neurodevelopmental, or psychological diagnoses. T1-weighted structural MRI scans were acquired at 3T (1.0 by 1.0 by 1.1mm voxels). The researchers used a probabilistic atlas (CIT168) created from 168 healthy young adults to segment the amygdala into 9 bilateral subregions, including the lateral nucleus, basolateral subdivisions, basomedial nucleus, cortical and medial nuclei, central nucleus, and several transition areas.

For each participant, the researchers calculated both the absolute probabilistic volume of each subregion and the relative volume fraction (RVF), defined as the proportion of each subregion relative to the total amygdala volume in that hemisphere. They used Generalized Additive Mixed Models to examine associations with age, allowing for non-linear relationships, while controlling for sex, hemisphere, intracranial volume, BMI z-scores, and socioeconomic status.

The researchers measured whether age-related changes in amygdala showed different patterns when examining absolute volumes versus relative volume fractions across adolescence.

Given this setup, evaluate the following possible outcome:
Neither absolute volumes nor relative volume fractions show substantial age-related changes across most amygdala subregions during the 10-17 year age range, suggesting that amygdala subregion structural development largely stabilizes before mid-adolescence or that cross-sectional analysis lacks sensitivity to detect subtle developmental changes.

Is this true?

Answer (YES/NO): NO